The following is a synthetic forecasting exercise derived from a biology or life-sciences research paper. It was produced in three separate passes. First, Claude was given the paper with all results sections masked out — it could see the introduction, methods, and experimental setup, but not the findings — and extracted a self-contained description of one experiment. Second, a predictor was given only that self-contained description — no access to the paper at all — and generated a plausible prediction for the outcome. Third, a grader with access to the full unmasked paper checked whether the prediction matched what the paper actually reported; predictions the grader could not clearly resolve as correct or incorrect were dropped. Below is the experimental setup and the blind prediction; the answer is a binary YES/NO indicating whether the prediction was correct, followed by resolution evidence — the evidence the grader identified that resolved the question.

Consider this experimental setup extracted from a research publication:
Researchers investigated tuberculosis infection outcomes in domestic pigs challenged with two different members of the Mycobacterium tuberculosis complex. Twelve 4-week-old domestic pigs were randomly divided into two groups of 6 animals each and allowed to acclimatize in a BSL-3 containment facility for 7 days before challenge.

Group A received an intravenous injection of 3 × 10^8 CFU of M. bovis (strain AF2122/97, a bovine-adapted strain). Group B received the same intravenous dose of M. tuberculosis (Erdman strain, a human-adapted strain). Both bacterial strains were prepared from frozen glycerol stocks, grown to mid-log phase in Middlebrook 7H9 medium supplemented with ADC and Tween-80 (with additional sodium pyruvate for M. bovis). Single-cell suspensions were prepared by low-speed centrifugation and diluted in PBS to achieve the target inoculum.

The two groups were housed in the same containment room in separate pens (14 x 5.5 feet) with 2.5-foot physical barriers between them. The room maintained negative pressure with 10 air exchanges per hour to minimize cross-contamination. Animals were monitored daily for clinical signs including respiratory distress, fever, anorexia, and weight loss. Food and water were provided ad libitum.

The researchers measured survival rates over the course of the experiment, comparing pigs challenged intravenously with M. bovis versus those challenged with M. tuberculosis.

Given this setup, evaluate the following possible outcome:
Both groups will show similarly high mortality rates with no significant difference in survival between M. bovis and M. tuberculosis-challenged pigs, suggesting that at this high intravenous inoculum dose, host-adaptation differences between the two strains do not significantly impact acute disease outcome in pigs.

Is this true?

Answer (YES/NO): NO